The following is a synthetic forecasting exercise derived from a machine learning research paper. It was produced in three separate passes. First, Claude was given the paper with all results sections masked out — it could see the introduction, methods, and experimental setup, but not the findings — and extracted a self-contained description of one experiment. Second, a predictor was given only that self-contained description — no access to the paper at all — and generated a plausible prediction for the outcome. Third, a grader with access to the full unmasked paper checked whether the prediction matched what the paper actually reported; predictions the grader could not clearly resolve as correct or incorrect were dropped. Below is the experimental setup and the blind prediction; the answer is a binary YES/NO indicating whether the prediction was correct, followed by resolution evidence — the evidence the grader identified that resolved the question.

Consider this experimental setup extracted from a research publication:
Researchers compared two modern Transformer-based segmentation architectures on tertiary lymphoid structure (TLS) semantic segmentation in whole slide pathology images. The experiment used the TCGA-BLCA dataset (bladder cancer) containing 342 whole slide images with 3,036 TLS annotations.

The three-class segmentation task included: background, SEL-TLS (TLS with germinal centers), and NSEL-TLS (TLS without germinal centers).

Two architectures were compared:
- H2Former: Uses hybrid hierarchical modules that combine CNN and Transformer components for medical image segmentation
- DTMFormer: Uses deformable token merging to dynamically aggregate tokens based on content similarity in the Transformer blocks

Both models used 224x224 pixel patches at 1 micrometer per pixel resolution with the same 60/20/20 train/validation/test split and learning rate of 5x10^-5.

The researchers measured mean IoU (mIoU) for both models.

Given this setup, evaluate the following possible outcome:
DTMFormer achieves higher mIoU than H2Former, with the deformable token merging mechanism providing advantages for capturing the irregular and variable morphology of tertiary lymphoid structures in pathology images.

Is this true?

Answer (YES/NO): NO